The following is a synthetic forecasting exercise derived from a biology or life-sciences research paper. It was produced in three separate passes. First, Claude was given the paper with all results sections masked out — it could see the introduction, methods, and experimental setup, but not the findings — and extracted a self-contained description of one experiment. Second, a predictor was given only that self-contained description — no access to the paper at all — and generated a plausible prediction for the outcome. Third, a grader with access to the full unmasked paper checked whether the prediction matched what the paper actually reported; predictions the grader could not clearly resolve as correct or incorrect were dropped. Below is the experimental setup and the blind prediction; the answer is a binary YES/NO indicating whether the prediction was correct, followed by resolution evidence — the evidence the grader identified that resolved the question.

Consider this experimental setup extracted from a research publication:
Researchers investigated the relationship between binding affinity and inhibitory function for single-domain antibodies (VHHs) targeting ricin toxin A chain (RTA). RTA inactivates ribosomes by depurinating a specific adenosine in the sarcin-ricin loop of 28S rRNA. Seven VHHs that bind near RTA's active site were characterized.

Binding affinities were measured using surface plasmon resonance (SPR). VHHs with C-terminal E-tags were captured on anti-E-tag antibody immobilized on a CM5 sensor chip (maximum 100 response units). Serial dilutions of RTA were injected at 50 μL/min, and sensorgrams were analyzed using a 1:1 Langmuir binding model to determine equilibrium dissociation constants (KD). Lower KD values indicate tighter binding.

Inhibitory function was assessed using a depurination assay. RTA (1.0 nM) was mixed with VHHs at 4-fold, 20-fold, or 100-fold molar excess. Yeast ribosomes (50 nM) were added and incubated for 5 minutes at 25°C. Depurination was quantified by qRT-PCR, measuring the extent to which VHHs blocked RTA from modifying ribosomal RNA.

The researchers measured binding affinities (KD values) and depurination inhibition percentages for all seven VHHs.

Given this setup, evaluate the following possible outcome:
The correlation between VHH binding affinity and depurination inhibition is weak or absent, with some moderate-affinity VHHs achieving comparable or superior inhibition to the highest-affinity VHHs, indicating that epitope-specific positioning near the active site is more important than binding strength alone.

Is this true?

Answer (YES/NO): NO